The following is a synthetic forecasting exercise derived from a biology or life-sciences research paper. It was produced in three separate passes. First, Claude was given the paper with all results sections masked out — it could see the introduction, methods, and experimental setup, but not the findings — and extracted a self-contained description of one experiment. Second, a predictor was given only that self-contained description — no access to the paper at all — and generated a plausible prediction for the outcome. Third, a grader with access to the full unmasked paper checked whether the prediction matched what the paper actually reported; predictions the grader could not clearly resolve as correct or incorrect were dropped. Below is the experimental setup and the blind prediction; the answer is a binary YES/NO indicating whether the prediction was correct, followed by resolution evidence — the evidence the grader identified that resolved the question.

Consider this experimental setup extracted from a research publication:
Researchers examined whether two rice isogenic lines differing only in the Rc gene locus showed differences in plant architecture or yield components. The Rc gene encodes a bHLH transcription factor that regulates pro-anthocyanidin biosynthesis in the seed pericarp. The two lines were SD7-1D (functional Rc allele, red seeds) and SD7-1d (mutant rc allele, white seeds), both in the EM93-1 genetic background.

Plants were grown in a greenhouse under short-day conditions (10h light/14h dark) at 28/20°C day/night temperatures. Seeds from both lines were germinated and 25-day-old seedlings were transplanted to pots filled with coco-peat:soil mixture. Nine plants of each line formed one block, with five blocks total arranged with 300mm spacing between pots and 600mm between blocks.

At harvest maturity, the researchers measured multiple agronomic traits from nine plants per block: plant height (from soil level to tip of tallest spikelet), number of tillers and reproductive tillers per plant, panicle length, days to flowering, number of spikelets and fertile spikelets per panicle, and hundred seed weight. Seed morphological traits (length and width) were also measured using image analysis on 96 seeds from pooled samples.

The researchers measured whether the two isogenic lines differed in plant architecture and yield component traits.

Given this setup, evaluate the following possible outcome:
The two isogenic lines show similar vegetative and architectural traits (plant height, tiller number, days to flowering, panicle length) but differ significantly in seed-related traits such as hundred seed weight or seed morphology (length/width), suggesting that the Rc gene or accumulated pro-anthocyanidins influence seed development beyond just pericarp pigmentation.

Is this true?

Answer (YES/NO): NO